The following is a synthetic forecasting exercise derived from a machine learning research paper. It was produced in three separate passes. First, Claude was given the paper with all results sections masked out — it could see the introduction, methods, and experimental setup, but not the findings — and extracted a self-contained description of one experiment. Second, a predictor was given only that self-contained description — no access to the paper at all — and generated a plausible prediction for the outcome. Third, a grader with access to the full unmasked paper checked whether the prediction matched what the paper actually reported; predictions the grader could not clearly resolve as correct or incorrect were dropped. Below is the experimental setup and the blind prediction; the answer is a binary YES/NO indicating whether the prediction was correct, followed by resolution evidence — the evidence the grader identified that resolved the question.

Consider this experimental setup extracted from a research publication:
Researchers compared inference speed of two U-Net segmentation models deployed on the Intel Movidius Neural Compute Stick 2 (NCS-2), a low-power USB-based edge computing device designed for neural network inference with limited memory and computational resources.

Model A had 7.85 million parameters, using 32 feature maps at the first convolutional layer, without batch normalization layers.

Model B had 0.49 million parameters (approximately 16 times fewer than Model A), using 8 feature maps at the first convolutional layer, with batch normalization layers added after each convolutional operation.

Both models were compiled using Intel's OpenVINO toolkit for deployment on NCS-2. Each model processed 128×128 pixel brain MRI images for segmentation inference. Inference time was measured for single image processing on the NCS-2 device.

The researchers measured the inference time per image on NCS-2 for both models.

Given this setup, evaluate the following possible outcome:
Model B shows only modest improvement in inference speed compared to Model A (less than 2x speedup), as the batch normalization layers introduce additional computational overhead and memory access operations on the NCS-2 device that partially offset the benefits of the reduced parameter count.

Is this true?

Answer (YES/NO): NO